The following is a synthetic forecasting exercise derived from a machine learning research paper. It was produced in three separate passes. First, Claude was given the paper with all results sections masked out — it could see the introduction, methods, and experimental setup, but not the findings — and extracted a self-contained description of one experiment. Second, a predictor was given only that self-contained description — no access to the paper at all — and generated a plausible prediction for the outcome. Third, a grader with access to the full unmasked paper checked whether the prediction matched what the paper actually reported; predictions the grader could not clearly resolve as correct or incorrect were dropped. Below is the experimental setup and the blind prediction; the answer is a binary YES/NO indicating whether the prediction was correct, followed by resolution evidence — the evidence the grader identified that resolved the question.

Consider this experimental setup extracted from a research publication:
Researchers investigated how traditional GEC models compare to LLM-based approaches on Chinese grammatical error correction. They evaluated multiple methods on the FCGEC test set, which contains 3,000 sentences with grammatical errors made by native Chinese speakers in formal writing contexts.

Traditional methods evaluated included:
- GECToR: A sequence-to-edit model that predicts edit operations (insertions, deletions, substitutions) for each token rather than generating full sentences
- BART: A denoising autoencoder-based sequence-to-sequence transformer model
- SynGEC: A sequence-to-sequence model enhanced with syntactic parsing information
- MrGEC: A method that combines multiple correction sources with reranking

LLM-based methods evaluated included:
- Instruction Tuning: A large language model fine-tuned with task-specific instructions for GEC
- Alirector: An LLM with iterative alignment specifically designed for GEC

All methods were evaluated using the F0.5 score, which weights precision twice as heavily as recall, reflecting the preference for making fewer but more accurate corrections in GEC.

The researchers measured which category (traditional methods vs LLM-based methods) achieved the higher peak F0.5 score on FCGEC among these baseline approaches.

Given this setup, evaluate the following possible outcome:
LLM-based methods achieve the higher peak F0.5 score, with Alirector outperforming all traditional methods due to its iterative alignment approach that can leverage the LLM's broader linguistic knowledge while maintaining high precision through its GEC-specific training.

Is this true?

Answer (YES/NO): NO